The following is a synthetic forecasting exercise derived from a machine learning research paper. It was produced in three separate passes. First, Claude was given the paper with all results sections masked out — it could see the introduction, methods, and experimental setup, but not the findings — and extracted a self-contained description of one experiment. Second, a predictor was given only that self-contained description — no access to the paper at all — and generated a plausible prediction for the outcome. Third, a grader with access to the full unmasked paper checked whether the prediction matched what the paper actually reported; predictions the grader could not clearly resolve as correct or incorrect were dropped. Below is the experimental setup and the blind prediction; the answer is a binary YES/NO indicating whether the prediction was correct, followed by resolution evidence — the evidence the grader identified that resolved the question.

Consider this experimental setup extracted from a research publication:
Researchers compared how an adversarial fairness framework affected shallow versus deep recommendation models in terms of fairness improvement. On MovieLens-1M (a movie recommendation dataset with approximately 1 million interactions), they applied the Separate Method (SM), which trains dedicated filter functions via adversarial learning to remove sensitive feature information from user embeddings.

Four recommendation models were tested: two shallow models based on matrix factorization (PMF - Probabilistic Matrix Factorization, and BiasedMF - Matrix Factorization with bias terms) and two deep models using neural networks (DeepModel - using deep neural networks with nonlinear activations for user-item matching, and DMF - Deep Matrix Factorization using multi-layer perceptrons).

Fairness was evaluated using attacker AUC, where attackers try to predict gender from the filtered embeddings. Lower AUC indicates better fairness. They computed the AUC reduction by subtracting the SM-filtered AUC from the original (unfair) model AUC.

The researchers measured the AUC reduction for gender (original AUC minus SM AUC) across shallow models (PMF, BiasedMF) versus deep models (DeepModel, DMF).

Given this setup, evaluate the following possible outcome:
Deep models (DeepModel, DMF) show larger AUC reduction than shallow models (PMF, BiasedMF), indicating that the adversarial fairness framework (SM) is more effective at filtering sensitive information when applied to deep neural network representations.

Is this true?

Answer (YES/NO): NO